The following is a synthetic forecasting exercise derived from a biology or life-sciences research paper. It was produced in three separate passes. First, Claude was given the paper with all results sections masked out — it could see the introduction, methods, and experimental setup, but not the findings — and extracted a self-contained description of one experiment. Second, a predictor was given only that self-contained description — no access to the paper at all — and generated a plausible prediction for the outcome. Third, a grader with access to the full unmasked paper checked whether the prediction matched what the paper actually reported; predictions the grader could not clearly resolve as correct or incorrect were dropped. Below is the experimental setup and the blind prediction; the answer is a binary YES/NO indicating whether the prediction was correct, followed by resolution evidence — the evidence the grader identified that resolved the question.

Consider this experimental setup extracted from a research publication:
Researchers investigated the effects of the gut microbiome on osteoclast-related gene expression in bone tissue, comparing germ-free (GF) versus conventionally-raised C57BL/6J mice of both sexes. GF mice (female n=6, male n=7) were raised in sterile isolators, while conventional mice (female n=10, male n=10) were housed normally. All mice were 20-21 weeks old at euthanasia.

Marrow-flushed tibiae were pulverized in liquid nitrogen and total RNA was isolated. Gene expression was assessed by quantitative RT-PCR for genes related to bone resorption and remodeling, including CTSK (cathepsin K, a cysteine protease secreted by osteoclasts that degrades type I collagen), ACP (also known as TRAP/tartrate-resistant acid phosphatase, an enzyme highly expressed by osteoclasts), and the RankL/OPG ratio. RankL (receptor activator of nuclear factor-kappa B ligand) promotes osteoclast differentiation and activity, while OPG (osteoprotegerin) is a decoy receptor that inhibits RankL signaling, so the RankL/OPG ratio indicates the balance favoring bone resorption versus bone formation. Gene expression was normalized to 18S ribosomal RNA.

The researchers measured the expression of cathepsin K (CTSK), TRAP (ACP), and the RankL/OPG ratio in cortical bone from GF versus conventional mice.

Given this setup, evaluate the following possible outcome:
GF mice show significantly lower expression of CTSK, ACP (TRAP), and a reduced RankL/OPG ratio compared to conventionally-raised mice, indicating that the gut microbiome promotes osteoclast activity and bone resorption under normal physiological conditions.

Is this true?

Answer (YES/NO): NO